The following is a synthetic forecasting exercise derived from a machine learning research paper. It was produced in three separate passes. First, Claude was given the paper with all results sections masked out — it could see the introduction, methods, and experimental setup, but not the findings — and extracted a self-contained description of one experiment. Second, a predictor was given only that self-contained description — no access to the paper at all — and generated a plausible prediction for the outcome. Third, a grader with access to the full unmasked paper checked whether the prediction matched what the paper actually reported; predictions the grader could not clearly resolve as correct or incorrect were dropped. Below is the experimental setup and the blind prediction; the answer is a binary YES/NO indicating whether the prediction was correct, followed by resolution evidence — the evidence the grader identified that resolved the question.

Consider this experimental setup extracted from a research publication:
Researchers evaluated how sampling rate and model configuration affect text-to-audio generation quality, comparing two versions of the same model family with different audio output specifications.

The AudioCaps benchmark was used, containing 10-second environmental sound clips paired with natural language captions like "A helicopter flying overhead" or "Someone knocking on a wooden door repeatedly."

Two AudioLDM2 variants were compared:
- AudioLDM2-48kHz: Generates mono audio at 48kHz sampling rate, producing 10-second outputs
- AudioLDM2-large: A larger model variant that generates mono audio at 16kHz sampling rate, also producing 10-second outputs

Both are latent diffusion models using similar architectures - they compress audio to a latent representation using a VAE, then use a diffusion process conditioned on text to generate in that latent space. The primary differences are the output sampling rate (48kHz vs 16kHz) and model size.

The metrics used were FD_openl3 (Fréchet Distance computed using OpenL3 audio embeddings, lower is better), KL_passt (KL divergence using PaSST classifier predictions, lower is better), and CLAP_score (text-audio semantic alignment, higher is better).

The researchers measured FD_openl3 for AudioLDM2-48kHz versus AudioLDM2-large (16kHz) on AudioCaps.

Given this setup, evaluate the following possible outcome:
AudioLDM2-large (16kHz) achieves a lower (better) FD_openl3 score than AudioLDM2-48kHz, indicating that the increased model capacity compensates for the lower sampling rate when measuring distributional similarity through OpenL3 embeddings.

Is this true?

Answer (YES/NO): NO